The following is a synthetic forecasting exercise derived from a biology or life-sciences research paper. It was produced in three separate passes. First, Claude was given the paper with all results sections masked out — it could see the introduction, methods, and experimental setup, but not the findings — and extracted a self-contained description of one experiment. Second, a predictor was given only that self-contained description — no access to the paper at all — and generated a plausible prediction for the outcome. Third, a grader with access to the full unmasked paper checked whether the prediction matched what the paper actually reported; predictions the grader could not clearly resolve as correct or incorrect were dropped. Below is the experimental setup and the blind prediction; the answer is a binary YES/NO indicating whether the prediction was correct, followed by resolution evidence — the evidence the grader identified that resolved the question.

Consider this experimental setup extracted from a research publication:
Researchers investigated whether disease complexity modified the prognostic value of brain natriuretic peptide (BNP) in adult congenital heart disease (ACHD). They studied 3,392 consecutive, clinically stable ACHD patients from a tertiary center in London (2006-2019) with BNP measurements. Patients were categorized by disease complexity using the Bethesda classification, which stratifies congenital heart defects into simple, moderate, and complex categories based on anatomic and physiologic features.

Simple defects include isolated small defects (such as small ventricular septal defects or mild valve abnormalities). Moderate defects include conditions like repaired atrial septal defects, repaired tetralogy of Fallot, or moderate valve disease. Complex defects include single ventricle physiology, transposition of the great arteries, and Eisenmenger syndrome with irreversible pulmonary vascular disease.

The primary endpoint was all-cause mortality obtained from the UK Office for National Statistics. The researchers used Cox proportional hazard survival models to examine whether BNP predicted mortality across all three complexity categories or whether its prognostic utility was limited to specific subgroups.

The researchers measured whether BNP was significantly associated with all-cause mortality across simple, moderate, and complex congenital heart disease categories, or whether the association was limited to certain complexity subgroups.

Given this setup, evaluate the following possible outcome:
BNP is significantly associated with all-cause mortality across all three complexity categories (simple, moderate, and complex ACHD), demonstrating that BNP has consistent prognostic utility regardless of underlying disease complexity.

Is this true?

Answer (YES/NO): YES